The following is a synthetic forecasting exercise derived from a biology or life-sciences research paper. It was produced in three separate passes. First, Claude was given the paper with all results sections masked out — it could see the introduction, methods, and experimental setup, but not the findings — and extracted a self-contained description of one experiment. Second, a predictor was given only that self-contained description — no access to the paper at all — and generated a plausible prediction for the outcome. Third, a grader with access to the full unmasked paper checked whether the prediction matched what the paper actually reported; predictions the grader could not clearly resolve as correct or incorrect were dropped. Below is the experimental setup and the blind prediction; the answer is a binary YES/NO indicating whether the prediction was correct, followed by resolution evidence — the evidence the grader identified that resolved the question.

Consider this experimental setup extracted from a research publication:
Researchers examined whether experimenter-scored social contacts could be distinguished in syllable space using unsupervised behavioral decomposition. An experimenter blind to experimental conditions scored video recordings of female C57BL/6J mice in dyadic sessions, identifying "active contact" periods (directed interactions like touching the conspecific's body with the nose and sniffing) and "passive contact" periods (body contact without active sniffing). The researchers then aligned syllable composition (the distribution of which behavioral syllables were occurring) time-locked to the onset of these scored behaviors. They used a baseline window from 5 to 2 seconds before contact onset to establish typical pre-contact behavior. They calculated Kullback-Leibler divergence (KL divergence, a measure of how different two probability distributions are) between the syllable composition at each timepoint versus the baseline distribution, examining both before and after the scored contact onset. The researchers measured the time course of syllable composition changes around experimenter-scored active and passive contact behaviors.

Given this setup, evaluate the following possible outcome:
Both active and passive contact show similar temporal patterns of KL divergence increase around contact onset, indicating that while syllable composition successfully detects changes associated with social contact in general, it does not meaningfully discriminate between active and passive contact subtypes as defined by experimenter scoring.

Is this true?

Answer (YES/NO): NO